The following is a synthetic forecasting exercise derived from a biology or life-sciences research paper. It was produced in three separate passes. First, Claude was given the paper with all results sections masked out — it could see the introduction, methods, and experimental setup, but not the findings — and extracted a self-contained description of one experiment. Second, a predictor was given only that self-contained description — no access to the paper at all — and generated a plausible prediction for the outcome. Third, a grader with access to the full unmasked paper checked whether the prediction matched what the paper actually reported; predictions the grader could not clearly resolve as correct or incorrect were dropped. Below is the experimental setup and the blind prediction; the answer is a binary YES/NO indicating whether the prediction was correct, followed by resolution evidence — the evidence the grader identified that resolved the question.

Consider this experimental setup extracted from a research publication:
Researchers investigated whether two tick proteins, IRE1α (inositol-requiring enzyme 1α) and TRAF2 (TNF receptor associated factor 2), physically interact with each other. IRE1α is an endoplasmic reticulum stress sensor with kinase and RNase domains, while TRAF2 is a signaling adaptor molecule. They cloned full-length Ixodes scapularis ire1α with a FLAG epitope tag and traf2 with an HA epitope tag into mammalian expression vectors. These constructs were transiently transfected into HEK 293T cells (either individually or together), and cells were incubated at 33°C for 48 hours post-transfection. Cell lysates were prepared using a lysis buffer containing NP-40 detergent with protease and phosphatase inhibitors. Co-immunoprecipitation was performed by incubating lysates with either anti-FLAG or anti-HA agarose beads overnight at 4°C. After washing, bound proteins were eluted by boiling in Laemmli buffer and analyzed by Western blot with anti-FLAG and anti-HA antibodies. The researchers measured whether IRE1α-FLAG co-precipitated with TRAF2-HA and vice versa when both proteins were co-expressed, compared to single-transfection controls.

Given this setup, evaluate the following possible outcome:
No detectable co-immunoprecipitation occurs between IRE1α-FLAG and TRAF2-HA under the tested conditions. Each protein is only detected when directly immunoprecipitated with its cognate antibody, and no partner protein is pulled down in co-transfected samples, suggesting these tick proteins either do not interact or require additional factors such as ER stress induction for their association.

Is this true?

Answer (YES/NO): NO